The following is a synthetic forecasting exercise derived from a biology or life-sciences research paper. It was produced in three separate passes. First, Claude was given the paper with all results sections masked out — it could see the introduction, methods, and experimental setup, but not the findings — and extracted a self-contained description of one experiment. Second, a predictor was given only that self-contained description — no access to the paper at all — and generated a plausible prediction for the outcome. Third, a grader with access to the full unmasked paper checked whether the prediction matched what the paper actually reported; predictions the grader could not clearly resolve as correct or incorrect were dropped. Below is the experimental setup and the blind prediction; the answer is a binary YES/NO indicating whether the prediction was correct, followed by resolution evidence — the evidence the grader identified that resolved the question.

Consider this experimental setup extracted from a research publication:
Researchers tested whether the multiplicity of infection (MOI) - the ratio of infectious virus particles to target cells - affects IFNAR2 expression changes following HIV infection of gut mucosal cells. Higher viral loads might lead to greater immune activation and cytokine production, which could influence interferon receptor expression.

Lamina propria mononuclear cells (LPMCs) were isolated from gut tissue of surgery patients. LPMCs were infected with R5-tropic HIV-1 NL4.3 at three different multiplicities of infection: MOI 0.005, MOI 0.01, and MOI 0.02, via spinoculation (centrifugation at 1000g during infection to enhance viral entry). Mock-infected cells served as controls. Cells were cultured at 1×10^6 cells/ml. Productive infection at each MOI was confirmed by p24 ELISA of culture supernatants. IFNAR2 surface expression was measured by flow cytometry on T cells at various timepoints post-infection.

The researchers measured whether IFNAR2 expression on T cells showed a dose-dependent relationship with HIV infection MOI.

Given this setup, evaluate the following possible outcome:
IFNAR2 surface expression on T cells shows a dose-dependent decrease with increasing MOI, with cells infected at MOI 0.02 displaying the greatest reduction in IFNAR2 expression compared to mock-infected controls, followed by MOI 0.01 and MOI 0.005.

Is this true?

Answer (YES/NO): NO